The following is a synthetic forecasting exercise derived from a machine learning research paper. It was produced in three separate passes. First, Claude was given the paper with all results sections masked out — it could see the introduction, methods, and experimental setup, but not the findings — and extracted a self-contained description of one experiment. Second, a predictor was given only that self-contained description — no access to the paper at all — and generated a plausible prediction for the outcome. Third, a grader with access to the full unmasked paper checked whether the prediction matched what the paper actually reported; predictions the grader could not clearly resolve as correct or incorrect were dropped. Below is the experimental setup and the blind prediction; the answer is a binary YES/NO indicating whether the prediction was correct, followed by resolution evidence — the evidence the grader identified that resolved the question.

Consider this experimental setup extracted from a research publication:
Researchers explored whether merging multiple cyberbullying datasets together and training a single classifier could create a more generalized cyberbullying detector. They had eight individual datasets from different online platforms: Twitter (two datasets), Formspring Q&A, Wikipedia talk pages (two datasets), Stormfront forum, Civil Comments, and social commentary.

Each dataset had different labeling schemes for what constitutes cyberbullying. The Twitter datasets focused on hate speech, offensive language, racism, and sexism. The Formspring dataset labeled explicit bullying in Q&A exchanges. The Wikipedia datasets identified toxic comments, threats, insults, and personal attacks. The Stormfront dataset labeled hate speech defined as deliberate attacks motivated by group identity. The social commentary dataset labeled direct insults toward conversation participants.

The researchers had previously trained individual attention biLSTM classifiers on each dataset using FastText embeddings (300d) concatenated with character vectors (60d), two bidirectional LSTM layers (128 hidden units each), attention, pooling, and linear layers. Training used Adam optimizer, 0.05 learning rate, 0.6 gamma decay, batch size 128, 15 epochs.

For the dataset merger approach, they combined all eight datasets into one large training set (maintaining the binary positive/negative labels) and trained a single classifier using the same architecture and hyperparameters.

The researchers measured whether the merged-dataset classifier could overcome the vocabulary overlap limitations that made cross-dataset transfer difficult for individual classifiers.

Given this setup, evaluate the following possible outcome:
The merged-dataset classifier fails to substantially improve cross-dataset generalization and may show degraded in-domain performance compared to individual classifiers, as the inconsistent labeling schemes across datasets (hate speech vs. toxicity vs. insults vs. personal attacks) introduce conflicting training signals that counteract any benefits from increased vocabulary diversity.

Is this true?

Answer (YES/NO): NO